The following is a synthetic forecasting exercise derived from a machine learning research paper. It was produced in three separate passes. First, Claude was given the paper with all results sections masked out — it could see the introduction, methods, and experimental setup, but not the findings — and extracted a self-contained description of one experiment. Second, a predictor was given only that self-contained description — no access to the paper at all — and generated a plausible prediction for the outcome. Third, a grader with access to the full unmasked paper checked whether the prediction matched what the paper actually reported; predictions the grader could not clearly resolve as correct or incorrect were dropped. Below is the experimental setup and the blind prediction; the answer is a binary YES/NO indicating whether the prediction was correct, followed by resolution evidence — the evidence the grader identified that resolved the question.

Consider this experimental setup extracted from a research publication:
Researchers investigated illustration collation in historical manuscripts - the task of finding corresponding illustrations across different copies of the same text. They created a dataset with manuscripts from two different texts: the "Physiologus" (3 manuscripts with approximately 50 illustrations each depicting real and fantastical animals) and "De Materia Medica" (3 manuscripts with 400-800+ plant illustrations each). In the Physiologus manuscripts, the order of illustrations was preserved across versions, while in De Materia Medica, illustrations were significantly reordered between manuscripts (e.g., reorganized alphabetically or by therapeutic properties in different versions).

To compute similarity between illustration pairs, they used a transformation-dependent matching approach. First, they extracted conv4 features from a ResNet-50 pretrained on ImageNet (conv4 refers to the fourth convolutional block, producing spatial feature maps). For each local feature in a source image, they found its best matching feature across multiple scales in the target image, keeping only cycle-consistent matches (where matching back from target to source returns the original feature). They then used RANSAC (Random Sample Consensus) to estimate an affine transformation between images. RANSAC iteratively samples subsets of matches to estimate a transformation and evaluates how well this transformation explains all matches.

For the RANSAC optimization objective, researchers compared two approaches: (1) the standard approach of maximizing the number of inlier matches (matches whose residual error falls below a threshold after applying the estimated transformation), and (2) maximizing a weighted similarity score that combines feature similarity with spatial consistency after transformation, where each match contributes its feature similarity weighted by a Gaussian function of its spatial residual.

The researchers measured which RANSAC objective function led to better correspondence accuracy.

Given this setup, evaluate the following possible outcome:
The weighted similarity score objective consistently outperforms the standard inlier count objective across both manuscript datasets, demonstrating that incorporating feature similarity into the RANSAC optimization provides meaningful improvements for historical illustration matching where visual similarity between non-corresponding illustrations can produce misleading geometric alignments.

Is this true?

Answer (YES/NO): NO